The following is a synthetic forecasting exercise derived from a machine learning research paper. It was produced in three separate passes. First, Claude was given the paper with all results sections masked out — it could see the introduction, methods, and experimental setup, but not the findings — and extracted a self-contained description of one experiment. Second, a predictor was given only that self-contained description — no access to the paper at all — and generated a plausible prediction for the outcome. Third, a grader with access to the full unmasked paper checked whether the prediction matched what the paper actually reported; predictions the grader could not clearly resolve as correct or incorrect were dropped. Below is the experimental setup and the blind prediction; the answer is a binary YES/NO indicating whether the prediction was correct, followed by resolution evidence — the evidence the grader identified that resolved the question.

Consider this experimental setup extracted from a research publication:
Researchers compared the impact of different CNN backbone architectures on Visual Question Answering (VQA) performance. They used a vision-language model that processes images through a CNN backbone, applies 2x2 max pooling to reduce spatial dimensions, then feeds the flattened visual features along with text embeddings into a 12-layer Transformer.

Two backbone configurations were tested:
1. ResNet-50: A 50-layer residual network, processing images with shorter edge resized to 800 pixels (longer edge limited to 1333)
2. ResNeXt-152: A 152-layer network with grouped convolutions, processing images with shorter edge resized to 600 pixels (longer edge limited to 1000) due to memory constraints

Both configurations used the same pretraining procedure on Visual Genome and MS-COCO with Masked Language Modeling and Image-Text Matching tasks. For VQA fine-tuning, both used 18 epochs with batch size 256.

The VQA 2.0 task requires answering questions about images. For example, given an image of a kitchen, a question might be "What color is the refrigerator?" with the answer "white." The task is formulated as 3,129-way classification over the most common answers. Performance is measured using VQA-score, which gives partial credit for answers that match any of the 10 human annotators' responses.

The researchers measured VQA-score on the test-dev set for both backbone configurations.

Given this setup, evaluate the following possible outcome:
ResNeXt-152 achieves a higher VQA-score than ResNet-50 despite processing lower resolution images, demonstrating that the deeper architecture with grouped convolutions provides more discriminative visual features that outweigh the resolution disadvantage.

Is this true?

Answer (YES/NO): YES